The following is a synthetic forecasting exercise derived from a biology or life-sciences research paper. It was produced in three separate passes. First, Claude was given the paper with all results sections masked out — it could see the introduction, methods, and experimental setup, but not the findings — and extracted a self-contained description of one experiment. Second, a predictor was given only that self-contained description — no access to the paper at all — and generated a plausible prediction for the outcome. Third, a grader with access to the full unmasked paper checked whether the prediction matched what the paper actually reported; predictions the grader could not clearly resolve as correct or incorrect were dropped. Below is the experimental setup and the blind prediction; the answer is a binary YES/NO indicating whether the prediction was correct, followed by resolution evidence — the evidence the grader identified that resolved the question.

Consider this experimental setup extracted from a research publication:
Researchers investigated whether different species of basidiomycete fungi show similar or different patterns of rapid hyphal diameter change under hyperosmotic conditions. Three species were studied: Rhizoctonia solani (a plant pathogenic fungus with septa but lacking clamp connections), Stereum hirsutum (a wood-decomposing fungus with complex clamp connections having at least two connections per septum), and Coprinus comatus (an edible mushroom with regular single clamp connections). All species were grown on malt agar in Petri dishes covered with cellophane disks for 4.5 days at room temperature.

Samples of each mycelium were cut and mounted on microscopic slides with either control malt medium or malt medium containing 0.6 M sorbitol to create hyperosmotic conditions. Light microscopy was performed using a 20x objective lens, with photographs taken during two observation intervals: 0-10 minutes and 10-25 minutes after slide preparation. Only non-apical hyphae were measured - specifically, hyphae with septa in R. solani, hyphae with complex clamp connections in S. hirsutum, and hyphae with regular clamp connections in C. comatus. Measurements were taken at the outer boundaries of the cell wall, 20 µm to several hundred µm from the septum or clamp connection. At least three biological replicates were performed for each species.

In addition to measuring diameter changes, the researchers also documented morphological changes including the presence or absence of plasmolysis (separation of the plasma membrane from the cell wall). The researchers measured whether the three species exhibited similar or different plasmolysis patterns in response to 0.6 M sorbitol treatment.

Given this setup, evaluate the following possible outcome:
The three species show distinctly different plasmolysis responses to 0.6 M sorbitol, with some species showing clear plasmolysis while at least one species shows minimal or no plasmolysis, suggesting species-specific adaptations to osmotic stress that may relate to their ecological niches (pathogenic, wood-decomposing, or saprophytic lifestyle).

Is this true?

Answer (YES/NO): YES